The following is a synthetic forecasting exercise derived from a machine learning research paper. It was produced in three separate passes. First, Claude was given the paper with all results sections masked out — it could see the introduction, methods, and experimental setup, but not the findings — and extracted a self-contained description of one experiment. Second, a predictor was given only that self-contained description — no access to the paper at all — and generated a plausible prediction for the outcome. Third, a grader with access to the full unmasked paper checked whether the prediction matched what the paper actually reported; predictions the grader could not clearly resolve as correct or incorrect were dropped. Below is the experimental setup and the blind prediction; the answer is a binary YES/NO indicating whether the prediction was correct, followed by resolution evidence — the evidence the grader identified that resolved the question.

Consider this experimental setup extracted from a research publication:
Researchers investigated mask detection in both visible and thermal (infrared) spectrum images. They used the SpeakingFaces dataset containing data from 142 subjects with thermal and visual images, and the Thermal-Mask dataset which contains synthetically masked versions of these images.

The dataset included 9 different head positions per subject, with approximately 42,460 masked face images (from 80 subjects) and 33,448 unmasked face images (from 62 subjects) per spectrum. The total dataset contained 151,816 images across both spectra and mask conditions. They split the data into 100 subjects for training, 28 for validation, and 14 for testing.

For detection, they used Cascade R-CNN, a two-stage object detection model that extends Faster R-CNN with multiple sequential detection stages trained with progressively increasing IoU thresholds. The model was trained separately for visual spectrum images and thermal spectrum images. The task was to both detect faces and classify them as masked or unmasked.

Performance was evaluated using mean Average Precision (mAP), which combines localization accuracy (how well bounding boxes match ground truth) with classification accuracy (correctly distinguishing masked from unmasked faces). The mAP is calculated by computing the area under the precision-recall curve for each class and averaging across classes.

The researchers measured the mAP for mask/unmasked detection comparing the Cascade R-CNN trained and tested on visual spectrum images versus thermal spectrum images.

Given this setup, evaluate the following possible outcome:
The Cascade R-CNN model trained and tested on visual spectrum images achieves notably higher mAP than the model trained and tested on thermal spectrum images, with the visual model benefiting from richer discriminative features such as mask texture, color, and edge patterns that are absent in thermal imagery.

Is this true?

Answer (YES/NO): YES